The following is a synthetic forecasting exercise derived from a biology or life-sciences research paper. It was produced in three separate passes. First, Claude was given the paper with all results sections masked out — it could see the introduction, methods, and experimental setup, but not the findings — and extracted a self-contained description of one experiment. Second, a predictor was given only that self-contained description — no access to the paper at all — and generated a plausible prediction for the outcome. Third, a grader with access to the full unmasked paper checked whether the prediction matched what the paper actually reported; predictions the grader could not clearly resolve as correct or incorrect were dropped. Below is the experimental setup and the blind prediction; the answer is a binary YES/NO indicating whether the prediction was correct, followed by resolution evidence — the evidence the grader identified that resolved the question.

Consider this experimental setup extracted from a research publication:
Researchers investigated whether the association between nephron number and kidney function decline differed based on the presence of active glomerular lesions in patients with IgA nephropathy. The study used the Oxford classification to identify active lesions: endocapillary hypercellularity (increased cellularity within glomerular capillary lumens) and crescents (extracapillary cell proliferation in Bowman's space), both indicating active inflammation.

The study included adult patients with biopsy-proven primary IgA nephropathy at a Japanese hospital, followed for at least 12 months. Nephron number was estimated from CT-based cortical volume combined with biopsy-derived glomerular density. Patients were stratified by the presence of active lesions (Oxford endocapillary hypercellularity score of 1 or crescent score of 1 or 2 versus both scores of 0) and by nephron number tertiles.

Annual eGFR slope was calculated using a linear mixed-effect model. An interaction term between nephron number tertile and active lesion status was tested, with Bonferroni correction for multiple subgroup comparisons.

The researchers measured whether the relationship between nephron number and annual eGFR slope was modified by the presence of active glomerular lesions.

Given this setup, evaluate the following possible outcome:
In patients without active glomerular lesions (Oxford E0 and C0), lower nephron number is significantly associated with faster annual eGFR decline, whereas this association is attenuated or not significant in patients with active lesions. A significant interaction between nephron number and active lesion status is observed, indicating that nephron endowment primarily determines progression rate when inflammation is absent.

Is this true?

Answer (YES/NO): NO